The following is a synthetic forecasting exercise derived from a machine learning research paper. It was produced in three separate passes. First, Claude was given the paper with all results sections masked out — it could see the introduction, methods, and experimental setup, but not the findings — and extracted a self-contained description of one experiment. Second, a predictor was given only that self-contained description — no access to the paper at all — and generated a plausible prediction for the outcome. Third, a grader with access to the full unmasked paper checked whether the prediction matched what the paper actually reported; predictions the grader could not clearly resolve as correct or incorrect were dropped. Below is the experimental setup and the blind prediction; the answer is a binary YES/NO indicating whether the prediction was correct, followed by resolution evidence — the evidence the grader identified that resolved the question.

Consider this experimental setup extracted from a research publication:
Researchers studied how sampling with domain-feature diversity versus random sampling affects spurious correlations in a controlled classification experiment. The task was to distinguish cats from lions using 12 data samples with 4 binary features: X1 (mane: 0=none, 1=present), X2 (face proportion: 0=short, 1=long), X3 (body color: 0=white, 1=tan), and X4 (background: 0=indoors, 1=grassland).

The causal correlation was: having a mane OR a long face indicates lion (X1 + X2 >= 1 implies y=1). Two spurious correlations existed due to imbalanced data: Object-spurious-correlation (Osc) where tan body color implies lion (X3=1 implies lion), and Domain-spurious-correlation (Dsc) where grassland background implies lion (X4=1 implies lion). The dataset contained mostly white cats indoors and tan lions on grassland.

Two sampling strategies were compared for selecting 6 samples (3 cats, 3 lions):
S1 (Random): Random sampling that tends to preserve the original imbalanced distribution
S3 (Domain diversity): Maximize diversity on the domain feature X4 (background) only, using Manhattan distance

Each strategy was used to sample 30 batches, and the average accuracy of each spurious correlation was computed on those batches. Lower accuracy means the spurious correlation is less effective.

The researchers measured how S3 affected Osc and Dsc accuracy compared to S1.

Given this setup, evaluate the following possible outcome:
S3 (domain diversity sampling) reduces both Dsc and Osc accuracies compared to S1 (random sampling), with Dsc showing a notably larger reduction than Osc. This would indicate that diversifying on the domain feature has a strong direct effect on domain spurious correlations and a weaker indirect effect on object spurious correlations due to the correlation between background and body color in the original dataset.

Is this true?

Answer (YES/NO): NO